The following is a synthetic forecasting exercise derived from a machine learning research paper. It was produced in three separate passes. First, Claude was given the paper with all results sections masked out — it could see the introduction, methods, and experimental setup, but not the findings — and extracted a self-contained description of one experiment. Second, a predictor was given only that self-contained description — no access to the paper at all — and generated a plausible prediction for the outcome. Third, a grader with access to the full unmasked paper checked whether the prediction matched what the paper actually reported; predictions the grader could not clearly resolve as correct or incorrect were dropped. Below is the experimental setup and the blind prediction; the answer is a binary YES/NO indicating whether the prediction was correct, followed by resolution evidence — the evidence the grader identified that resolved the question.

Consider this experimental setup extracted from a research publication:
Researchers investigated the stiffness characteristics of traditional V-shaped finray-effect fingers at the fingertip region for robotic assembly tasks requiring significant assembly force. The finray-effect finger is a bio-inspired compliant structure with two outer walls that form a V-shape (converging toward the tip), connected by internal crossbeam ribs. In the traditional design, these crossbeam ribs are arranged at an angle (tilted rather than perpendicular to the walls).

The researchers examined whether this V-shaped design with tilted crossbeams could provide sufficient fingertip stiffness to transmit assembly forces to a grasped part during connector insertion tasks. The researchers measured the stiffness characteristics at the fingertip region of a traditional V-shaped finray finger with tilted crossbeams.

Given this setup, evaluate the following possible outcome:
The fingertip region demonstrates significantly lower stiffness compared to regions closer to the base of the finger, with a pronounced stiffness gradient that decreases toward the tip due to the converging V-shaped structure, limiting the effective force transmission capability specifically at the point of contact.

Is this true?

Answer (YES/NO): NO